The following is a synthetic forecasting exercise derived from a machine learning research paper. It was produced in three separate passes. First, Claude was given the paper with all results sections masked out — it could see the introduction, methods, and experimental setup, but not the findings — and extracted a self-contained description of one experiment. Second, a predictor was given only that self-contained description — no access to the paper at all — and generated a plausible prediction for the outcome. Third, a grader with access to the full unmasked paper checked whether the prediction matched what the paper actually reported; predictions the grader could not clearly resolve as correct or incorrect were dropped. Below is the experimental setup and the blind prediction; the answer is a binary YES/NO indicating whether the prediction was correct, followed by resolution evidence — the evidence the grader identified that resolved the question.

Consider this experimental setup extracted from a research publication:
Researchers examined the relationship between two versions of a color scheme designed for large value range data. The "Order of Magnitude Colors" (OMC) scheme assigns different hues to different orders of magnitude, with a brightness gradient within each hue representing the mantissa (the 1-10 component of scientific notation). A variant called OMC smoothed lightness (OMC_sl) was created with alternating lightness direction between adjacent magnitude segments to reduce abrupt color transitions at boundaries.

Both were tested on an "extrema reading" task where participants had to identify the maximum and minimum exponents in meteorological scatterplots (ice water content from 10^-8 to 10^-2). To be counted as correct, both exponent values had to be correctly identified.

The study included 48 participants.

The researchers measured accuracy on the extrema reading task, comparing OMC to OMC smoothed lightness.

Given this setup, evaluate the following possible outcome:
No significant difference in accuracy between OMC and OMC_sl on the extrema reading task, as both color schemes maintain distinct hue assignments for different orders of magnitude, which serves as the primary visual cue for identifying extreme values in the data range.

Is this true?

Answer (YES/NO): YES